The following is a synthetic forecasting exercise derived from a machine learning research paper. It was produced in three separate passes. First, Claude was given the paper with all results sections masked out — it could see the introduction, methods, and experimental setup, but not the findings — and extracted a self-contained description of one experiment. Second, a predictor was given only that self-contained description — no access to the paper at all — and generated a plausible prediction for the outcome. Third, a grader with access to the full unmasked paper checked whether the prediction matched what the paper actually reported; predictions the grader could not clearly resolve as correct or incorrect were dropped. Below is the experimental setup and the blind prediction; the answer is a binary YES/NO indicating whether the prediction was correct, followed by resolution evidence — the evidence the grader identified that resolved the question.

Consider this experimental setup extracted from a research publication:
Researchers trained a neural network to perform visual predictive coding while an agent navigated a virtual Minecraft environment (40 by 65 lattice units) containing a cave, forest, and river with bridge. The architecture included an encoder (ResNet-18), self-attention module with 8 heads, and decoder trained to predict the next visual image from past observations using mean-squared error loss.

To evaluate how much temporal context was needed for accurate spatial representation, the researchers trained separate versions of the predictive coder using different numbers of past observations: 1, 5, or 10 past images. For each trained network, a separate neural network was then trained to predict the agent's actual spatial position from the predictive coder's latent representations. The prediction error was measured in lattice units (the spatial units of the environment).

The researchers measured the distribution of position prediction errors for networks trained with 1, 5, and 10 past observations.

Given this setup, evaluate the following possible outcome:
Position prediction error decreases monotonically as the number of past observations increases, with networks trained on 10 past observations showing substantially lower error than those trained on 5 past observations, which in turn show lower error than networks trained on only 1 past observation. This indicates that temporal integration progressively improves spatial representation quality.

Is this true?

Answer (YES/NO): YES